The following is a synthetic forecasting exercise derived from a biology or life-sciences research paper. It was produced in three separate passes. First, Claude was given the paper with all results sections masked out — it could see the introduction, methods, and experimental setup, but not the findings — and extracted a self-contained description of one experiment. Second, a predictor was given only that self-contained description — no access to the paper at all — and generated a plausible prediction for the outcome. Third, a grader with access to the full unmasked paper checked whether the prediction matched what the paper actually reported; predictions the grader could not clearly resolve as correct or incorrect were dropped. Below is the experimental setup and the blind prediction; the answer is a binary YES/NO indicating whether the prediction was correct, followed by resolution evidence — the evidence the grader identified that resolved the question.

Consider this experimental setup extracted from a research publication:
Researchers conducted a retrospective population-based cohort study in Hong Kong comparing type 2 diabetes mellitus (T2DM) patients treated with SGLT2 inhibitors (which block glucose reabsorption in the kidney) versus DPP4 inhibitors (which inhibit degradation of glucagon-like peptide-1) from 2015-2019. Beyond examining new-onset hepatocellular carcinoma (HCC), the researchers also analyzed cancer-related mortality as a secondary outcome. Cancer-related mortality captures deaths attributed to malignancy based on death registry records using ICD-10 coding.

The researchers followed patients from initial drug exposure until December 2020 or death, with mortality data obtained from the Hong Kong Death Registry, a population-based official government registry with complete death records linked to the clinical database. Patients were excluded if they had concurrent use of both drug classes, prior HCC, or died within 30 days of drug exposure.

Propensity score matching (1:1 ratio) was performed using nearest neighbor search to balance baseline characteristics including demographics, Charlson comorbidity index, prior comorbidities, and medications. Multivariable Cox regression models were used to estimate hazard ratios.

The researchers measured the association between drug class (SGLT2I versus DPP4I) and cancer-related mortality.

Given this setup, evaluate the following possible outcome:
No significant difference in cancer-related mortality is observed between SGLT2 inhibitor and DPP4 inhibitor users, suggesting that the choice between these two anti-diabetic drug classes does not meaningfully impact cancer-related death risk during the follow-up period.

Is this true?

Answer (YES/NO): NO